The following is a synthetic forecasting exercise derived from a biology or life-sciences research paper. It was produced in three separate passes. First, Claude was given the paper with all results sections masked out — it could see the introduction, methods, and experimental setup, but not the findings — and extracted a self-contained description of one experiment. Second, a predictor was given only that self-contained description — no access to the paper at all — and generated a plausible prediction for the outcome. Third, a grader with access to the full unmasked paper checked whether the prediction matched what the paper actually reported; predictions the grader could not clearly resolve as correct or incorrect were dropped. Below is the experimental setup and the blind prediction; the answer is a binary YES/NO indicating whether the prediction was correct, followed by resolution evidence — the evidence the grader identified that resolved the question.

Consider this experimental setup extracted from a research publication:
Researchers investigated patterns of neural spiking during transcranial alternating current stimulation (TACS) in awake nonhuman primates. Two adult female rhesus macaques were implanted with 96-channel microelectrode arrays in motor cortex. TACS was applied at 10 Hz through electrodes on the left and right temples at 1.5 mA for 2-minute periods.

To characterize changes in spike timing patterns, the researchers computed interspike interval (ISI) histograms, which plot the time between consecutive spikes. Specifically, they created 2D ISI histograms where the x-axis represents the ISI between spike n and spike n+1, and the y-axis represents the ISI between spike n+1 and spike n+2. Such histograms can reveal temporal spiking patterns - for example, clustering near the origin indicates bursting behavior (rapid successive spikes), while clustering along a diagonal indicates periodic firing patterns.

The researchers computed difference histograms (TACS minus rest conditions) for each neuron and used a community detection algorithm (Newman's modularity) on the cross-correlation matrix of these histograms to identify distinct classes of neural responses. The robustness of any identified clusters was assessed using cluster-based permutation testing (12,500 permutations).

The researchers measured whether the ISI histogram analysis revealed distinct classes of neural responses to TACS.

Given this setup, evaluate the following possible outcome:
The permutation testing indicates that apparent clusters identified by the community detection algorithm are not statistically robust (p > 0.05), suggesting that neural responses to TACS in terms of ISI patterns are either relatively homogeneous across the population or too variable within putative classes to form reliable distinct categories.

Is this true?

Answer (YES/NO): NO